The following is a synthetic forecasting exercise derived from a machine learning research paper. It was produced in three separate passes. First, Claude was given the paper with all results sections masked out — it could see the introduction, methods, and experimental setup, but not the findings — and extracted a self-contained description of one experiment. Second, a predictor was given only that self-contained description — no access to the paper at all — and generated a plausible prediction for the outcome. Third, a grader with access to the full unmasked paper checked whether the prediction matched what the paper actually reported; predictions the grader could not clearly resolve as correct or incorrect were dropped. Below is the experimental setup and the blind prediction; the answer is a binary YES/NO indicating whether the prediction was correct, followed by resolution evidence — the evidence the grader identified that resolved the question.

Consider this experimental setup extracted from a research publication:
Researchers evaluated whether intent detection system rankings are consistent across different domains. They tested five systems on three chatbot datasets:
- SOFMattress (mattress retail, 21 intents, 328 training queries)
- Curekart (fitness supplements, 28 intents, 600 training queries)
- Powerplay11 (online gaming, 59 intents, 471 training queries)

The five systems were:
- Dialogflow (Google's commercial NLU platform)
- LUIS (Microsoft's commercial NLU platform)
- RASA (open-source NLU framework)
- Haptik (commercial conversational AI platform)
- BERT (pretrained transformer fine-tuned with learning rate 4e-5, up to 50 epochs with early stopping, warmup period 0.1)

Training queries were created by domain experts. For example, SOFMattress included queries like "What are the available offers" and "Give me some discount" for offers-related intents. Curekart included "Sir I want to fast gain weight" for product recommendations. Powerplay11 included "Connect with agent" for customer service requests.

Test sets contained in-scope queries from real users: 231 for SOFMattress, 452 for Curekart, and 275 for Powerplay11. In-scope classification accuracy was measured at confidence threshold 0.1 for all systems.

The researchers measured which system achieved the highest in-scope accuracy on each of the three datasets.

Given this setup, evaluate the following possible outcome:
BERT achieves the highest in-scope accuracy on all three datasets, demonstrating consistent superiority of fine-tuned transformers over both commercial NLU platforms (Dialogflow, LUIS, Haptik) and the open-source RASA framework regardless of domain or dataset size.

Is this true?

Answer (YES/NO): NO